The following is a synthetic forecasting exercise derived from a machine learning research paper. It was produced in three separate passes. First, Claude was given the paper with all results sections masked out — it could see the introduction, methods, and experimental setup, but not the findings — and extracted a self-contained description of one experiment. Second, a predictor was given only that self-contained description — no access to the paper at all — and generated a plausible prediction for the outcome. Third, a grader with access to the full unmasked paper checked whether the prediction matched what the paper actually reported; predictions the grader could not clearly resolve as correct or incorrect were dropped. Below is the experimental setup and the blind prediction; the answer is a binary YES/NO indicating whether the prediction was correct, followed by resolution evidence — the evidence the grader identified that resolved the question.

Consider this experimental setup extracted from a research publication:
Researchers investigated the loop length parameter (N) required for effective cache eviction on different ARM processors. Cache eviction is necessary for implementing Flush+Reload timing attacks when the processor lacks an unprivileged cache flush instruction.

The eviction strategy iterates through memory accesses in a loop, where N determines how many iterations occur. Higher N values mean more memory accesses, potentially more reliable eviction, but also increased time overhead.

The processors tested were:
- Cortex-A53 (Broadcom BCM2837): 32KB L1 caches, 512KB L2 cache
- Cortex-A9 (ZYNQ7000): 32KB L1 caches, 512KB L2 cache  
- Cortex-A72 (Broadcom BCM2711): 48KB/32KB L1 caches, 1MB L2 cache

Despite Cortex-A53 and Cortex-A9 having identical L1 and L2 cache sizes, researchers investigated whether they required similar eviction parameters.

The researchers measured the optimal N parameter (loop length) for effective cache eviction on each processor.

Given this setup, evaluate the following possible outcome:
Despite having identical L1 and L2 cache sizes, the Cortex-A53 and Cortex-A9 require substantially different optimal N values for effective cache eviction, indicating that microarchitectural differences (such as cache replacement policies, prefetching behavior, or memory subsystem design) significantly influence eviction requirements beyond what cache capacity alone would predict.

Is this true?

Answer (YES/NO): YES